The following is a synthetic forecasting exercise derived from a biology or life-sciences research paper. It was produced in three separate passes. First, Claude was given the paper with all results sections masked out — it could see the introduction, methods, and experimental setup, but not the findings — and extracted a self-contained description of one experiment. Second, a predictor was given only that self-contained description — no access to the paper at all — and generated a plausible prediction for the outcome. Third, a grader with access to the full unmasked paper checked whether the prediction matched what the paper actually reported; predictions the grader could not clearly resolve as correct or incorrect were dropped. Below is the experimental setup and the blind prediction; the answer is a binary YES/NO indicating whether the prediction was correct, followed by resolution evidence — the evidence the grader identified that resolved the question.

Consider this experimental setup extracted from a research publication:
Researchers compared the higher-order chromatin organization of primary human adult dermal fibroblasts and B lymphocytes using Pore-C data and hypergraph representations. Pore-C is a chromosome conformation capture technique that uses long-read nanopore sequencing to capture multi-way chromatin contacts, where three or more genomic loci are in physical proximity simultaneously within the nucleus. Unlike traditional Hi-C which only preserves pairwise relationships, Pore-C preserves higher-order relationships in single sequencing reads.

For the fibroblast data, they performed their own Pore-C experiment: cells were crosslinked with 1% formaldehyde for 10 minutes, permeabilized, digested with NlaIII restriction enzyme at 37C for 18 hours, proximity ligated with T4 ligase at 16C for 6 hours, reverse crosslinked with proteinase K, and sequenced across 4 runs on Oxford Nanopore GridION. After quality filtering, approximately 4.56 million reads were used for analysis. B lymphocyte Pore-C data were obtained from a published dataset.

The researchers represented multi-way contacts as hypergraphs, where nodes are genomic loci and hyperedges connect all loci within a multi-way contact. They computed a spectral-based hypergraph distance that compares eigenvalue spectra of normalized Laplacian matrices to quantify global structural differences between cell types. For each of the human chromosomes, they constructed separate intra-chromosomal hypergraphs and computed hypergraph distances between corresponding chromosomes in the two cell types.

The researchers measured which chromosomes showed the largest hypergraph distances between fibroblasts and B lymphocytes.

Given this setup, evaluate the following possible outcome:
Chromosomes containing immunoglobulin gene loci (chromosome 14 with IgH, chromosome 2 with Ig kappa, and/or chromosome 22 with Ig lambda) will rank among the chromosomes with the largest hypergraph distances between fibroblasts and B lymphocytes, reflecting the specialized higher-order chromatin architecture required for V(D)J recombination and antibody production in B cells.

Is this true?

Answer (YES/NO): NO